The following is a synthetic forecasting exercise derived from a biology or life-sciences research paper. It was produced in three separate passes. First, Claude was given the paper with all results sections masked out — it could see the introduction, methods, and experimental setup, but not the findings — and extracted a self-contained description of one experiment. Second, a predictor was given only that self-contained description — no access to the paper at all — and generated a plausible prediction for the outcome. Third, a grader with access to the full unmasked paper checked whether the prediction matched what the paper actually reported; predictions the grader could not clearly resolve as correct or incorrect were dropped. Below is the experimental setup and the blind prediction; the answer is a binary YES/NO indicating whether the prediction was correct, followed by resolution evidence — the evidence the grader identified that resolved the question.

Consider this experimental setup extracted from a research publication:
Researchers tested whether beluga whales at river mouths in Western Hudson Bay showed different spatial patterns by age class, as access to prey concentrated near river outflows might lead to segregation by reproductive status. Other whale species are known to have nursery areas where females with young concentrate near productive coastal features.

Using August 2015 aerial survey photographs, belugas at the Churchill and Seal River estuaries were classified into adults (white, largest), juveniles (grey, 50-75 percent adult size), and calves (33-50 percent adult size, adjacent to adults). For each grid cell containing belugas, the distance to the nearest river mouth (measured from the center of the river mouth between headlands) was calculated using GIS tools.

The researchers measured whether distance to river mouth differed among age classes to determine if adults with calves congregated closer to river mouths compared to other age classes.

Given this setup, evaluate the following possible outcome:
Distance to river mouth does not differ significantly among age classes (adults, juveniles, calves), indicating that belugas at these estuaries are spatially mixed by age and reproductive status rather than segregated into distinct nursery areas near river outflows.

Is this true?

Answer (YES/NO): YES